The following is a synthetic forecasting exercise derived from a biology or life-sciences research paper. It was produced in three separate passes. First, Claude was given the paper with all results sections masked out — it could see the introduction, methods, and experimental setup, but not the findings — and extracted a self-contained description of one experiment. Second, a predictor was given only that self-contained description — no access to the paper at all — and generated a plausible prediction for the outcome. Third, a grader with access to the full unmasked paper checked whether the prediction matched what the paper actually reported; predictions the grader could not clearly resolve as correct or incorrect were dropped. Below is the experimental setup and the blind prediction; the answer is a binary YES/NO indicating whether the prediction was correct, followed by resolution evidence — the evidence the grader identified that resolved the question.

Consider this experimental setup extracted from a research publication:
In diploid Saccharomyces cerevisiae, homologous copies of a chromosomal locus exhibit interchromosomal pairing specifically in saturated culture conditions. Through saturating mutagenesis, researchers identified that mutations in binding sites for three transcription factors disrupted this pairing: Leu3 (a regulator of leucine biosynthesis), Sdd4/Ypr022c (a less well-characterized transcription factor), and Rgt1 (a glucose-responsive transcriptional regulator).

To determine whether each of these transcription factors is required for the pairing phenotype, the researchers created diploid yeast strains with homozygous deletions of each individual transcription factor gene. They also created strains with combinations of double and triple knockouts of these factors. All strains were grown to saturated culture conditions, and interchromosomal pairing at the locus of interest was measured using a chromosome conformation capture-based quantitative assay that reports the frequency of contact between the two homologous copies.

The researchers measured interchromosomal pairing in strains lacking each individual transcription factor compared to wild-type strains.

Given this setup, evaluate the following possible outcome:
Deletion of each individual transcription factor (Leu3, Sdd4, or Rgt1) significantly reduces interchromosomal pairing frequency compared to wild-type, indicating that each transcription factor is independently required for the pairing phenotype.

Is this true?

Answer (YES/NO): YES